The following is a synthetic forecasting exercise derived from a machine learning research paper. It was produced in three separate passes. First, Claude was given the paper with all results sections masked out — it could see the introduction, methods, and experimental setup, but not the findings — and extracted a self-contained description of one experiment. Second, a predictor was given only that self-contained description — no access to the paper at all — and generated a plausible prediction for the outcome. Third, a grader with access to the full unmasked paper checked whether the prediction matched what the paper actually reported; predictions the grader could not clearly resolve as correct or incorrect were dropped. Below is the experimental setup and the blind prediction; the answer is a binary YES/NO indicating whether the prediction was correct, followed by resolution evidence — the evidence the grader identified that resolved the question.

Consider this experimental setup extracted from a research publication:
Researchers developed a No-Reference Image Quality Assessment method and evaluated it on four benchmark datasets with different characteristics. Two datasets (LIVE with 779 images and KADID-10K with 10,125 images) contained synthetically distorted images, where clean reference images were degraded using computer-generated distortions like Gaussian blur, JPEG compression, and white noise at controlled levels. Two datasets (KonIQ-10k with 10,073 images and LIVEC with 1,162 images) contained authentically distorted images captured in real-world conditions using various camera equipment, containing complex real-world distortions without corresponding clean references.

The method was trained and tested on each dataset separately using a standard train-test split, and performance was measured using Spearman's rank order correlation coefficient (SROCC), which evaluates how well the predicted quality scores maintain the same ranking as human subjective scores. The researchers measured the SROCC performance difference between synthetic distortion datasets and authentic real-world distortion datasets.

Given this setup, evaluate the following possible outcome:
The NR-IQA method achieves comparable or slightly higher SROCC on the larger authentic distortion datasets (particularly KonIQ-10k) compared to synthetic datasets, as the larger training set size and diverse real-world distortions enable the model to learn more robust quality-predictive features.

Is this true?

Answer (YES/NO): NO